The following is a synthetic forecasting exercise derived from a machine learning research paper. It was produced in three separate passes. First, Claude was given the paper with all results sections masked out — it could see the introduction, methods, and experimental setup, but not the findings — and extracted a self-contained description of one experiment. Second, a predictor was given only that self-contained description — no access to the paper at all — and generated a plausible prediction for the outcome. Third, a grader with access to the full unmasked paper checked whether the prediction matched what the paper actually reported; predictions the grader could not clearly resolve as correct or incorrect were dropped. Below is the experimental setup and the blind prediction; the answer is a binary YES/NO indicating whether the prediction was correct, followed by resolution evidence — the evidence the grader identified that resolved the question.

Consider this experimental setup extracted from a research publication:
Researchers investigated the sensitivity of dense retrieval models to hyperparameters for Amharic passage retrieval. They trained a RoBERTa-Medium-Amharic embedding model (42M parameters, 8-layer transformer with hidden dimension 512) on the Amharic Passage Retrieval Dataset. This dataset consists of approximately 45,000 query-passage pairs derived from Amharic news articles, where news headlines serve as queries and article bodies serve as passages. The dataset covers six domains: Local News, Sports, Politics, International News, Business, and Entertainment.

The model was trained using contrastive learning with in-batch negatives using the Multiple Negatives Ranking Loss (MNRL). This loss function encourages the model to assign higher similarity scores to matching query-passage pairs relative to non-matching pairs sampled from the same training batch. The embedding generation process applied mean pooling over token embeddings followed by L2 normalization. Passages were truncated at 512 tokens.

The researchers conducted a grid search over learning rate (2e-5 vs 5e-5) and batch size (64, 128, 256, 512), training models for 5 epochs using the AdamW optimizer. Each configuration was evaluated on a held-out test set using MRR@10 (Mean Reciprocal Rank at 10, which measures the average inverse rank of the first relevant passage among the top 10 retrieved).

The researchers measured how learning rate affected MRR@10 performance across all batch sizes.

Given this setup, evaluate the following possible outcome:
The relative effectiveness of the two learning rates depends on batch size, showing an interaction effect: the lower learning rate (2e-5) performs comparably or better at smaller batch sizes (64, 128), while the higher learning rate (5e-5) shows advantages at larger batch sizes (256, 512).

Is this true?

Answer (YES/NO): NO